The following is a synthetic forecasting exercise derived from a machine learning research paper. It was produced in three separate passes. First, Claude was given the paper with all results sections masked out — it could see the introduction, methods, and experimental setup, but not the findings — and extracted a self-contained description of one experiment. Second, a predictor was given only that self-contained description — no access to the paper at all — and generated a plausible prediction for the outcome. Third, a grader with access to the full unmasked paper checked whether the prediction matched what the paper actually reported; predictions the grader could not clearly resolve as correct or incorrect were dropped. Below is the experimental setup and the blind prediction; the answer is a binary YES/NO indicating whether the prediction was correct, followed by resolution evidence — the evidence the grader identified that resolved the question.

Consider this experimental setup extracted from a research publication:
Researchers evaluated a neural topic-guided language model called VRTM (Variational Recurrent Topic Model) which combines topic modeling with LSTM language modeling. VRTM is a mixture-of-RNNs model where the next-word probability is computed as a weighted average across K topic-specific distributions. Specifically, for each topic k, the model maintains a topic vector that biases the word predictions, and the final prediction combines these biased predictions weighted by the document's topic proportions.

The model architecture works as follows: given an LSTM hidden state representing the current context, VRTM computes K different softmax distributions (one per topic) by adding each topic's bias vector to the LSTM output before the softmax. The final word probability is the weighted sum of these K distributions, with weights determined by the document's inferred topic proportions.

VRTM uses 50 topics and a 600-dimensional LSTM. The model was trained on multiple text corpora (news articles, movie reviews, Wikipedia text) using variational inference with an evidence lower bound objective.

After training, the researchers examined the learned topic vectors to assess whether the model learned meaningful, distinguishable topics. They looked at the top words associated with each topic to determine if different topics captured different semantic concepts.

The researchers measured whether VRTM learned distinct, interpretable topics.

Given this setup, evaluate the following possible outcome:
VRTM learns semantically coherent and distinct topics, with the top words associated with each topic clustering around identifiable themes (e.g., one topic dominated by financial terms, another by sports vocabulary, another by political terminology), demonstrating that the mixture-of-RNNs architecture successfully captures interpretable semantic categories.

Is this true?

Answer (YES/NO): NO